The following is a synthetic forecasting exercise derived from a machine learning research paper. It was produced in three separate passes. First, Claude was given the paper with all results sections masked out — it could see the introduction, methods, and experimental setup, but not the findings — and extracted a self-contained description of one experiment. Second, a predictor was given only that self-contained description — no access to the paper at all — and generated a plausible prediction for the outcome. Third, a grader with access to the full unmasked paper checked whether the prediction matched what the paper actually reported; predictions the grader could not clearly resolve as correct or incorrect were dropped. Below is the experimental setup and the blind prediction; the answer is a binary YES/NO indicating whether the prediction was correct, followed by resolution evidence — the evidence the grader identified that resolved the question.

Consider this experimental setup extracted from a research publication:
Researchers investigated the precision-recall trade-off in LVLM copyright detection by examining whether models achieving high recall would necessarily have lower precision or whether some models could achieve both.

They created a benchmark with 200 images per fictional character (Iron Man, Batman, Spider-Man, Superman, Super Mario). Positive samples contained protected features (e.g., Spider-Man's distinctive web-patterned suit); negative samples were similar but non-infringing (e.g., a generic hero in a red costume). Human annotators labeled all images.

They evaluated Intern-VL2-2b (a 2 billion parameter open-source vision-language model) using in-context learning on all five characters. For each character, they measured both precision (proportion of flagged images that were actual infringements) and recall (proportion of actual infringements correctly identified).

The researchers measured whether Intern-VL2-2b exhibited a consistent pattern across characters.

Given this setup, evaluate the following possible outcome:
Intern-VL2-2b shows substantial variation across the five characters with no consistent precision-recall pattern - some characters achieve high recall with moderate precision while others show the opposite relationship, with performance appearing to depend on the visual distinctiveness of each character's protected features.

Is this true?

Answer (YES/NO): NO